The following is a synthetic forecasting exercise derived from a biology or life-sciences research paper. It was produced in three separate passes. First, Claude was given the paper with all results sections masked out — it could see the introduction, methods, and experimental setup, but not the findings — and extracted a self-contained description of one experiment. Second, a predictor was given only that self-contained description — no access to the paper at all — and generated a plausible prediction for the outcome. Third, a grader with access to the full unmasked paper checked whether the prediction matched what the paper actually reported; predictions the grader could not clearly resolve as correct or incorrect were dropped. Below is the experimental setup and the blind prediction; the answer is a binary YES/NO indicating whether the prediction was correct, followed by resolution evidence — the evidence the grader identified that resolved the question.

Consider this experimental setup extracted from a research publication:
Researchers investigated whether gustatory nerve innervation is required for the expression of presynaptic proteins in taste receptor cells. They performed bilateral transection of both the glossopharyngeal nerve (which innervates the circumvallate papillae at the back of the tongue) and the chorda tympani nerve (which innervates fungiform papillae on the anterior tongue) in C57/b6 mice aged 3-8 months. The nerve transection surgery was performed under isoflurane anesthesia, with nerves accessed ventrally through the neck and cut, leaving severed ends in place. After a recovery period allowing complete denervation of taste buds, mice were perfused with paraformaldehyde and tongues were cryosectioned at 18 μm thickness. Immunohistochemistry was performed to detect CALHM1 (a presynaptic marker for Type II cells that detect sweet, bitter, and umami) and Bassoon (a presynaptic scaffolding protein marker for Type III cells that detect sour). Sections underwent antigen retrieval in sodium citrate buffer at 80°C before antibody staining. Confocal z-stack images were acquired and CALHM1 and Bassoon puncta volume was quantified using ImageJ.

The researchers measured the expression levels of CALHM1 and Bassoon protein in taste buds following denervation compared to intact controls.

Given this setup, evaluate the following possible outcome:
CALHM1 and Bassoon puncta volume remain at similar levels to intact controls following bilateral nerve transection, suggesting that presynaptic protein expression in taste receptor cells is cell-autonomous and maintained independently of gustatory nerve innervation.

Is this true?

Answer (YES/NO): NO